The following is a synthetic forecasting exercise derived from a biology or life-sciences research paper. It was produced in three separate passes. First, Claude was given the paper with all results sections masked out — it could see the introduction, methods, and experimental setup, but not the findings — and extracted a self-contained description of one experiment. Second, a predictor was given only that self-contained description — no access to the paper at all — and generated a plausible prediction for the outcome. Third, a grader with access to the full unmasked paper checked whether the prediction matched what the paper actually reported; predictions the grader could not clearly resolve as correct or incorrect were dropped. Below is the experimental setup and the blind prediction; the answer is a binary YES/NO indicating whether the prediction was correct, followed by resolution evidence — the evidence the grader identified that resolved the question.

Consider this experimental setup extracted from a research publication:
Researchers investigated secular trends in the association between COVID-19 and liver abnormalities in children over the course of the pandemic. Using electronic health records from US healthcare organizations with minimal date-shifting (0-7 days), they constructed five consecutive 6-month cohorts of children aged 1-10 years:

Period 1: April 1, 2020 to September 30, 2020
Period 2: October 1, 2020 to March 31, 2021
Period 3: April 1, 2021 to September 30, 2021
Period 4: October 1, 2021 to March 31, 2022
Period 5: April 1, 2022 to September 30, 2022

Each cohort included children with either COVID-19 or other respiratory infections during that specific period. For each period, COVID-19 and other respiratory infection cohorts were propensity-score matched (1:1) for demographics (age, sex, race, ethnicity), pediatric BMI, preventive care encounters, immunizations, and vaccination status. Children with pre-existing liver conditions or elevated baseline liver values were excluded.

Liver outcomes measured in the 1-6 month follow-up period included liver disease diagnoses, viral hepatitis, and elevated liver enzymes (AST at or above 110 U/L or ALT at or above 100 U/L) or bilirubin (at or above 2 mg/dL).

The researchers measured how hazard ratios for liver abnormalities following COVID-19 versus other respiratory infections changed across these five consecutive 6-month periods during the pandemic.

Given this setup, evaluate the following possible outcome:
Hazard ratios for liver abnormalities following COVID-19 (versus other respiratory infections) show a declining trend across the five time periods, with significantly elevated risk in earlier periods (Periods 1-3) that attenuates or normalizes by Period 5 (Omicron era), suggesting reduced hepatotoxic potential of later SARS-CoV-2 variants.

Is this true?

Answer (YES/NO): NO